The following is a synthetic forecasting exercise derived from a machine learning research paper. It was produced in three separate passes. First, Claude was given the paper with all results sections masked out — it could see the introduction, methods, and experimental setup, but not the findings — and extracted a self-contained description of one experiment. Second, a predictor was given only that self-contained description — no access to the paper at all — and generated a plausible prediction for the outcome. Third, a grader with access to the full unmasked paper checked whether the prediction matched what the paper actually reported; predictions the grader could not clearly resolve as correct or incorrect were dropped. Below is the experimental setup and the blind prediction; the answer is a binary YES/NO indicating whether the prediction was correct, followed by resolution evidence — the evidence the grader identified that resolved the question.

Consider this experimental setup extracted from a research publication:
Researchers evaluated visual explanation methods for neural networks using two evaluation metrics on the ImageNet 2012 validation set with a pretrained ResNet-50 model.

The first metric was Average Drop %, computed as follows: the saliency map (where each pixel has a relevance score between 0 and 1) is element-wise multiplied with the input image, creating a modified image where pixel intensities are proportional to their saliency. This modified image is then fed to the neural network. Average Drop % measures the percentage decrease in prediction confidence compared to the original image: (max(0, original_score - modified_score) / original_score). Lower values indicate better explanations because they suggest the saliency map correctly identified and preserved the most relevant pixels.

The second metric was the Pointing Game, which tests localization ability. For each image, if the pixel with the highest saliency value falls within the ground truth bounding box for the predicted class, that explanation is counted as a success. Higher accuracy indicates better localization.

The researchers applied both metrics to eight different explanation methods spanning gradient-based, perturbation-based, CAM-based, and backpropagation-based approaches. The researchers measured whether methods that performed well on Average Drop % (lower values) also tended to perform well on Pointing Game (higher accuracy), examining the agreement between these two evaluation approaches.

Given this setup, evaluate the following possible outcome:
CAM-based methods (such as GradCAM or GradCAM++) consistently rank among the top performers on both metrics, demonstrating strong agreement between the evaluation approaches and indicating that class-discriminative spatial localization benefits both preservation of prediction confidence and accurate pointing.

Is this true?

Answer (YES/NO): NO